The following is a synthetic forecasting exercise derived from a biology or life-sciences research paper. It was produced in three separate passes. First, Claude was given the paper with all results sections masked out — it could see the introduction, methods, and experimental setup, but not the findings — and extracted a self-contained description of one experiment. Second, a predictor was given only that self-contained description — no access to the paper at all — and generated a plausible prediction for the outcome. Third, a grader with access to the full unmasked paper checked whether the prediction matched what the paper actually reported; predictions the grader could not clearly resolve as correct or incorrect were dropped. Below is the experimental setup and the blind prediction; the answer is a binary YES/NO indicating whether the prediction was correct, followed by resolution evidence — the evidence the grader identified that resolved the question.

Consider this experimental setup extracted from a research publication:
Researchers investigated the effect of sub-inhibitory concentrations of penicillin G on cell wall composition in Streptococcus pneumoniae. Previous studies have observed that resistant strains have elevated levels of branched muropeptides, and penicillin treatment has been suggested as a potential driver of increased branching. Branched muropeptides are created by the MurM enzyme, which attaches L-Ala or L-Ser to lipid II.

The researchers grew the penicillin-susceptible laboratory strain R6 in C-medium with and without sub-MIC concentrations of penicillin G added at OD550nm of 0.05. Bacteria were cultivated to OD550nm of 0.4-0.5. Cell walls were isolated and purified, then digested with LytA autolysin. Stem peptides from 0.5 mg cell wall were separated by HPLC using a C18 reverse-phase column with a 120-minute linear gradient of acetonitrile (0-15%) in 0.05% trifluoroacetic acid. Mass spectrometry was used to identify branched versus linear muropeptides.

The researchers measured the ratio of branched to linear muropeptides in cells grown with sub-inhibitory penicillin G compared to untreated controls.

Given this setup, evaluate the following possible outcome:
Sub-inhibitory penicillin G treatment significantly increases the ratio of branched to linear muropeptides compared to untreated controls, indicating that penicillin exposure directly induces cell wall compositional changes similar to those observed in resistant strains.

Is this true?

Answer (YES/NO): NO